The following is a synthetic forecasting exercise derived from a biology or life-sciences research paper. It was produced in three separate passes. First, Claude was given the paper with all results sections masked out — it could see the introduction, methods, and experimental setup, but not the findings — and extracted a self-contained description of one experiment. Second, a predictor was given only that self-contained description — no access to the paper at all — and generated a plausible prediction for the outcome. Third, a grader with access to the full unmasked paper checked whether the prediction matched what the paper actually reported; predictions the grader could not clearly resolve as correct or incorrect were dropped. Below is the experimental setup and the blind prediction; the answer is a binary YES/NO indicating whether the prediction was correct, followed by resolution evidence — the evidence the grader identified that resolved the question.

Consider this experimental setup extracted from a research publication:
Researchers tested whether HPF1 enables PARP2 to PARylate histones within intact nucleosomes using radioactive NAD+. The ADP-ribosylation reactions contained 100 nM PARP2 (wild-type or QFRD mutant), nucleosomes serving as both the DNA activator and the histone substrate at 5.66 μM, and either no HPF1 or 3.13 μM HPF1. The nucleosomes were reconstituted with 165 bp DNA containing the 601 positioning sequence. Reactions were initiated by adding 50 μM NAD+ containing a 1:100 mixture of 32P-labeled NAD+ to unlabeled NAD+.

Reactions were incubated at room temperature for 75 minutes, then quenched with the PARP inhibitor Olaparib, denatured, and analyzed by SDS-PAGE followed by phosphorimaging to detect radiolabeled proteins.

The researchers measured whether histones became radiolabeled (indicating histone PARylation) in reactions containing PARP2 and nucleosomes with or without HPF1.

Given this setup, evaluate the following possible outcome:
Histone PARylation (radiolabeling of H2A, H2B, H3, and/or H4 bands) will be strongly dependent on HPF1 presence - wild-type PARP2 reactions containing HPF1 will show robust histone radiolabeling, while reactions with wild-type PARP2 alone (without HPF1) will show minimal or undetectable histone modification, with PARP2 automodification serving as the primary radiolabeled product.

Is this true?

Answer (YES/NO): YES